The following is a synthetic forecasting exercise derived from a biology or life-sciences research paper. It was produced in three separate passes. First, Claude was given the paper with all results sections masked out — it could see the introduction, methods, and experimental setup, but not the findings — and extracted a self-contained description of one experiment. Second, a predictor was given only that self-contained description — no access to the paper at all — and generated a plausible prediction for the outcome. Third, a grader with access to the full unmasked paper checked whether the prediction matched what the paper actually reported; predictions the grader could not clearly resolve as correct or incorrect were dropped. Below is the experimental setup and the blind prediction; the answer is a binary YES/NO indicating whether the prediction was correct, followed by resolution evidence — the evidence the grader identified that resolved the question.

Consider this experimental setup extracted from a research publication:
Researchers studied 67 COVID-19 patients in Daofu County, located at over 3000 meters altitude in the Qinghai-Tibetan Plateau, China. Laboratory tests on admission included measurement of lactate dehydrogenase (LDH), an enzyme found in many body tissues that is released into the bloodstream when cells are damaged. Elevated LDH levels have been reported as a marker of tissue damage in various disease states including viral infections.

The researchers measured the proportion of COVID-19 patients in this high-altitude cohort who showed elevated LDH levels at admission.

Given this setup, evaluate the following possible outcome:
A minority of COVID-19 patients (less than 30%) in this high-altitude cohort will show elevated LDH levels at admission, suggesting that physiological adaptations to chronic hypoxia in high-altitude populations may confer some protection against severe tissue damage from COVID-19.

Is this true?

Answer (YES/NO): NO